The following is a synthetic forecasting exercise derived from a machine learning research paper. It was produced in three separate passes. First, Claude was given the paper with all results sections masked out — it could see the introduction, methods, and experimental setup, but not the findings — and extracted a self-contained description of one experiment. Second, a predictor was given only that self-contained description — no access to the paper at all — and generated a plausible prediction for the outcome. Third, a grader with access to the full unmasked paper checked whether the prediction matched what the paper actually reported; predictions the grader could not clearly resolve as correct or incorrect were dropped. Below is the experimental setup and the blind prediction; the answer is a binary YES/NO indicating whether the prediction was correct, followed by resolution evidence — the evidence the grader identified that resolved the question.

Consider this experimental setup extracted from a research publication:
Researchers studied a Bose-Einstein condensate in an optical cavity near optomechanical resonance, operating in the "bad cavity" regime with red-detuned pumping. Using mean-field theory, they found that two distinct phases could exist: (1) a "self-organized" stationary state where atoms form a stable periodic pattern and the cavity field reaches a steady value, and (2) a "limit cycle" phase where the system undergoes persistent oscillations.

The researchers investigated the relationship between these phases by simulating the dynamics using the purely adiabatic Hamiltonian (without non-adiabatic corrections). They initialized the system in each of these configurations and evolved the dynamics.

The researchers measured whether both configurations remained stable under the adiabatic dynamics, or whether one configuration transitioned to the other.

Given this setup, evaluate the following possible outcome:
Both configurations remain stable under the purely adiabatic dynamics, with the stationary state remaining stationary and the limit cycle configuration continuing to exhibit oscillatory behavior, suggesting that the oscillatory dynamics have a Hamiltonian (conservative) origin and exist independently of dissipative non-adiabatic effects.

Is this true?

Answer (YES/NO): YES